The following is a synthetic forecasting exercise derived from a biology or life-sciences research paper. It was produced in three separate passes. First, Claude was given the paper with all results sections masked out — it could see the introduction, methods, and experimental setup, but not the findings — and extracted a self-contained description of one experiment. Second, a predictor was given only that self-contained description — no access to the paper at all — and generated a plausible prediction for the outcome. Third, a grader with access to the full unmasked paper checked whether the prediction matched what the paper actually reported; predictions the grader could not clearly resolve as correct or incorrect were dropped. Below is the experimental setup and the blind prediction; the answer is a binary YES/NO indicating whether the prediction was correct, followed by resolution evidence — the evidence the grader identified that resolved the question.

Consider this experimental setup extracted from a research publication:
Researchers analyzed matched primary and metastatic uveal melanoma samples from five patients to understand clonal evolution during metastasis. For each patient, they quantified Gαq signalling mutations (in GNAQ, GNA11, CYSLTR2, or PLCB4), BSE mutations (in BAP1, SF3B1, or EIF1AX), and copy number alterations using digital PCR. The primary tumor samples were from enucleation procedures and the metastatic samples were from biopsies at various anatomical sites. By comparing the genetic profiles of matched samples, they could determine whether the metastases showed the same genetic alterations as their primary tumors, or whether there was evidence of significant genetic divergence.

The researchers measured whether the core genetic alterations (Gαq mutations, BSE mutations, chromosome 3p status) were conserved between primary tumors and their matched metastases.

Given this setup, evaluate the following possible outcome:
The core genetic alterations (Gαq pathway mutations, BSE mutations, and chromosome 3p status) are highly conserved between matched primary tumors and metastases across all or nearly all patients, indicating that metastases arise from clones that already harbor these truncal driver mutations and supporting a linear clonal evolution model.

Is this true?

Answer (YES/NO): NO